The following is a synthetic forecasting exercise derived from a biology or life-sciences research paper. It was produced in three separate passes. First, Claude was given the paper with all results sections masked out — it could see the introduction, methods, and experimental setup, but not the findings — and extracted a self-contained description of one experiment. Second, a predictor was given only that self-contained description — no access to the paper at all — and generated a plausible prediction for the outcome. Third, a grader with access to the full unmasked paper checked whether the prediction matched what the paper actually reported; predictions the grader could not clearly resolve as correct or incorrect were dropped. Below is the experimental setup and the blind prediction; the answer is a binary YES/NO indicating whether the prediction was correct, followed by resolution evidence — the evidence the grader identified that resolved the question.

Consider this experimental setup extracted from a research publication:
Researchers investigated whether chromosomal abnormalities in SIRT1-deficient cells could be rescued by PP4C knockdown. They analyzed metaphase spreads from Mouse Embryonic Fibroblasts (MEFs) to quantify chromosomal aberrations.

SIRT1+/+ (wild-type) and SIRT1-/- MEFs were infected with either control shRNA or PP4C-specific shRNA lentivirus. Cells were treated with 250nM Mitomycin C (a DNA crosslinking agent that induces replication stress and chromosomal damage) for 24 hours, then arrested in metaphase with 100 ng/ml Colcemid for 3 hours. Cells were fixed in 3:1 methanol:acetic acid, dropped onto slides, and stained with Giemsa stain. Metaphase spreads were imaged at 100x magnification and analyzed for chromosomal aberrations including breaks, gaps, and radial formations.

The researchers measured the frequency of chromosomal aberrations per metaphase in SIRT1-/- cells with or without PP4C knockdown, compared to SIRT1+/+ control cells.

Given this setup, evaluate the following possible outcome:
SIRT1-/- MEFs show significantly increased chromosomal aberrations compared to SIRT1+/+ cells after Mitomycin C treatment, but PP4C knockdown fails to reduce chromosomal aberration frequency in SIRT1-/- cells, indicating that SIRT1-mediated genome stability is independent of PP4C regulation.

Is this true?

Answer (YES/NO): NO